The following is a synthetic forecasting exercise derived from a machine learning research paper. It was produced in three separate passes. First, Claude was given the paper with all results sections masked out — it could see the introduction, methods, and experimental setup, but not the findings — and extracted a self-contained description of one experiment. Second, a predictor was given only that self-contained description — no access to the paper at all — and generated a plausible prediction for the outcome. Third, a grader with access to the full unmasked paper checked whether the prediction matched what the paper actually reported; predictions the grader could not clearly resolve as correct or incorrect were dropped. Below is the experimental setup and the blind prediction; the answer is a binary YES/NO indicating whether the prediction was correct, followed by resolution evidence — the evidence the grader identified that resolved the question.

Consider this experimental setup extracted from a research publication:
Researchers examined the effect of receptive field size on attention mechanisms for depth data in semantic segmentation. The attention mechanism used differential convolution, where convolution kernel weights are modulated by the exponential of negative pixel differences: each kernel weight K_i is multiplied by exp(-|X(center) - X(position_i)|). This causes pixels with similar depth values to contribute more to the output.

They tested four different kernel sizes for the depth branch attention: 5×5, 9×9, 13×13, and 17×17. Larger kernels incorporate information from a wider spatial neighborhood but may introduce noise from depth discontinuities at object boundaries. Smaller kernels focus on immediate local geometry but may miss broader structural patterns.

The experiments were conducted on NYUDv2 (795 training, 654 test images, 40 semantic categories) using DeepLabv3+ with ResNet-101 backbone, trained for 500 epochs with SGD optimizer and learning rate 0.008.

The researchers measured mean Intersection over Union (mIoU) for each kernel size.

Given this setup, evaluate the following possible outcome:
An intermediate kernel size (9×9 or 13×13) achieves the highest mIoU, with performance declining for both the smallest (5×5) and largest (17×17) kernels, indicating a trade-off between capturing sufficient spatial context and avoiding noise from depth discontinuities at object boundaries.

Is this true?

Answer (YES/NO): NO